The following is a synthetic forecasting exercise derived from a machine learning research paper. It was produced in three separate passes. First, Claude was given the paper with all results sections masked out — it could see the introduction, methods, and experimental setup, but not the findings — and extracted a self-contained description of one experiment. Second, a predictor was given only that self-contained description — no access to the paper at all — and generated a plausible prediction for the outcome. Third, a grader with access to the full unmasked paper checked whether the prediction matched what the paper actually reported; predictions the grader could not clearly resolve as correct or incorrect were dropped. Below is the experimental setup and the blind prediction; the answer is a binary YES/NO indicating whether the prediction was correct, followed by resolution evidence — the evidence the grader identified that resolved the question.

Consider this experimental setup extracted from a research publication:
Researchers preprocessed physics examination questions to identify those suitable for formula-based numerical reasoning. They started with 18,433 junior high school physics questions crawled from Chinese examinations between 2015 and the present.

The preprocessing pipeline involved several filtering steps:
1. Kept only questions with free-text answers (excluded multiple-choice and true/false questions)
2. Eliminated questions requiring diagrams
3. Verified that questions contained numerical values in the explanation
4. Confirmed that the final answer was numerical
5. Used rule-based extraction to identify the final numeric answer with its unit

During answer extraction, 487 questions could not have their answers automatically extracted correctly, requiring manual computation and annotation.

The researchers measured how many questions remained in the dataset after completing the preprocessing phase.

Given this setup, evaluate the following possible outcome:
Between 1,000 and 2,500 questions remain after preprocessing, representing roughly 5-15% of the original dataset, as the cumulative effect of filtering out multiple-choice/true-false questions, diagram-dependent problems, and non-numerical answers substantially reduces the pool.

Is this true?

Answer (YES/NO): NO